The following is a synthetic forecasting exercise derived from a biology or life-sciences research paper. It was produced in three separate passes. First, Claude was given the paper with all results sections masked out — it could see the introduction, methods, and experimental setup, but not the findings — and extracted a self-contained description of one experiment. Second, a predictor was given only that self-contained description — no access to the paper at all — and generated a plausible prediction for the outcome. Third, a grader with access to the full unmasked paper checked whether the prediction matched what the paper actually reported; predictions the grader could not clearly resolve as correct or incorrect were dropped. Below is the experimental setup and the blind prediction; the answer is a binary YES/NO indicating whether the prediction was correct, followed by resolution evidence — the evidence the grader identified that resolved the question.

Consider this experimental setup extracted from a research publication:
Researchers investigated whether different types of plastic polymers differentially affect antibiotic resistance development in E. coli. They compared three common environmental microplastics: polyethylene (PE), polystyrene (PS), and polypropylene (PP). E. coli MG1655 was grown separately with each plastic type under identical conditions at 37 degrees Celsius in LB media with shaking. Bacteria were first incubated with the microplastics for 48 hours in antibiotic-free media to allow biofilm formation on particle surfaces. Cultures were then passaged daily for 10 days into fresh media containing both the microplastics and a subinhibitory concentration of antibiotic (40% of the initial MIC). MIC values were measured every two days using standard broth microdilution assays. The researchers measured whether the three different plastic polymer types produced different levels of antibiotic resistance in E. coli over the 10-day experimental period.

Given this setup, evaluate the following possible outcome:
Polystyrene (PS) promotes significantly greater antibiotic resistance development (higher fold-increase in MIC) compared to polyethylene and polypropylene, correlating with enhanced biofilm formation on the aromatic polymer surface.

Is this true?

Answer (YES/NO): NO